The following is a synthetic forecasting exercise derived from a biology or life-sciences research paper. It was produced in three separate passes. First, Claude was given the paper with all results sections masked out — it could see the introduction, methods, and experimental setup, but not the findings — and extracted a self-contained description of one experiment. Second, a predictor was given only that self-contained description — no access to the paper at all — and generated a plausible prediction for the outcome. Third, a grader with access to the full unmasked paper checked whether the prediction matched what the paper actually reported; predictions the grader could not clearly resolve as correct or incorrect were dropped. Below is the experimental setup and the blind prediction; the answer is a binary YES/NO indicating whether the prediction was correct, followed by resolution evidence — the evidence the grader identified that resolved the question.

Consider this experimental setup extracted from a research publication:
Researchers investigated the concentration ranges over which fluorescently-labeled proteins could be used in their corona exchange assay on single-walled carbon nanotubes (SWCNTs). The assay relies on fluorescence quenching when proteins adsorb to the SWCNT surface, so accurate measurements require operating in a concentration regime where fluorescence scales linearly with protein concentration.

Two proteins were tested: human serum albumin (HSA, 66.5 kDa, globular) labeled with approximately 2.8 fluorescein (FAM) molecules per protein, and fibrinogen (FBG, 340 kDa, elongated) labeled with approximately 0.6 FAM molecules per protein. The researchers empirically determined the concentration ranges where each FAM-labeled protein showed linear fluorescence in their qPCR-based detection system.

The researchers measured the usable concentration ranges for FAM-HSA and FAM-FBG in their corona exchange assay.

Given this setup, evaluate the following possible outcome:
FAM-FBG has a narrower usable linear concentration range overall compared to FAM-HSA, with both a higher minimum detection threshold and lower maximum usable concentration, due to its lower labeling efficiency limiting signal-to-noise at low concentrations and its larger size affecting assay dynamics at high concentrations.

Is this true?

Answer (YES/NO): NO